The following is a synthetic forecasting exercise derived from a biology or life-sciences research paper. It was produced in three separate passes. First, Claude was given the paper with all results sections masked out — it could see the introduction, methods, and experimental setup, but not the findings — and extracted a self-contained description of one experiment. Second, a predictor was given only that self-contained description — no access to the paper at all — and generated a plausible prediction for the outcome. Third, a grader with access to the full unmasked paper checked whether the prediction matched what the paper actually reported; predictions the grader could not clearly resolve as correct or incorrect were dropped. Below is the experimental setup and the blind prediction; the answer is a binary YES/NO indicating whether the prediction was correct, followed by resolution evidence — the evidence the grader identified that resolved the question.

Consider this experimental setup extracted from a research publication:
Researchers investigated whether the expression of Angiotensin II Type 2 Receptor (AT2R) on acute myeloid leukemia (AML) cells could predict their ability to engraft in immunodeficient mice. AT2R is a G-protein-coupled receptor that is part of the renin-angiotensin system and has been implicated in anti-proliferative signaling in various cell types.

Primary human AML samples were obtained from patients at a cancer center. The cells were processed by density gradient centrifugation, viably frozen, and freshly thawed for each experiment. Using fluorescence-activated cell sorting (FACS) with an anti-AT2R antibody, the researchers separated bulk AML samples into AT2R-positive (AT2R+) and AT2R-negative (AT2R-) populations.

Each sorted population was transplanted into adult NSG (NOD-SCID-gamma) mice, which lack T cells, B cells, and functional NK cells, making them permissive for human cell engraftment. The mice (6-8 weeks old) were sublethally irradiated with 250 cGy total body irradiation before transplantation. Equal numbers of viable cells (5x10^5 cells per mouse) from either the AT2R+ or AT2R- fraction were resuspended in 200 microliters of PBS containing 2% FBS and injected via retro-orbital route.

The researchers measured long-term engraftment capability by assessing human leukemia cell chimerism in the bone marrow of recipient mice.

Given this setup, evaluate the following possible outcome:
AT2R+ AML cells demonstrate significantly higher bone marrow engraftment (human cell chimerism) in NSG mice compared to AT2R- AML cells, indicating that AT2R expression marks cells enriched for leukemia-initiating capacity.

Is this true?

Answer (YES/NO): NO